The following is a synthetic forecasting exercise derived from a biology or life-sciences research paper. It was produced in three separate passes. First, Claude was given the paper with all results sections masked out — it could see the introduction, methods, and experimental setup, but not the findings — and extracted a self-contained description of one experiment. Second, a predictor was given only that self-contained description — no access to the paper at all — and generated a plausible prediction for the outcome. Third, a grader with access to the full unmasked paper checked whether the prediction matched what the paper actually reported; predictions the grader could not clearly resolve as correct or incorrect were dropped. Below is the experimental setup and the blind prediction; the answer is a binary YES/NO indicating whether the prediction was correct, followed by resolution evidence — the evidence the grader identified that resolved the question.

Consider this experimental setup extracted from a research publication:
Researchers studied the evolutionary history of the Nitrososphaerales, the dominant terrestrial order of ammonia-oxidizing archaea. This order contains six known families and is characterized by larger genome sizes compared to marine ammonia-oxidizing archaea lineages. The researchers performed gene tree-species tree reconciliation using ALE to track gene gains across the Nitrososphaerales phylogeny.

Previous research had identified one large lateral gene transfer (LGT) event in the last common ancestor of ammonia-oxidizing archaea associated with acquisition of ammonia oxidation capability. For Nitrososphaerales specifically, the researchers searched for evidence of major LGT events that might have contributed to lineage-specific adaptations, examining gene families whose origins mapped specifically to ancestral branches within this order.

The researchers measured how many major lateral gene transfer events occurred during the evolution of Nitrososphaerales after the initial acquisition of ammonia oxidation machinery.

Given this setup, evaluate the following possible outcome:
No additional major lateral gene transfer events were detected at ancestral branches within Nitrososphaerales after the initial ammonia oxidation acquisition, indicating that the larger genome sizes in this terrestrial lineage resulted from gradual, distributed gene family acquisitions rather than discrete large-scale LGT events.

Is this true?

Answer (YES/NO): NO